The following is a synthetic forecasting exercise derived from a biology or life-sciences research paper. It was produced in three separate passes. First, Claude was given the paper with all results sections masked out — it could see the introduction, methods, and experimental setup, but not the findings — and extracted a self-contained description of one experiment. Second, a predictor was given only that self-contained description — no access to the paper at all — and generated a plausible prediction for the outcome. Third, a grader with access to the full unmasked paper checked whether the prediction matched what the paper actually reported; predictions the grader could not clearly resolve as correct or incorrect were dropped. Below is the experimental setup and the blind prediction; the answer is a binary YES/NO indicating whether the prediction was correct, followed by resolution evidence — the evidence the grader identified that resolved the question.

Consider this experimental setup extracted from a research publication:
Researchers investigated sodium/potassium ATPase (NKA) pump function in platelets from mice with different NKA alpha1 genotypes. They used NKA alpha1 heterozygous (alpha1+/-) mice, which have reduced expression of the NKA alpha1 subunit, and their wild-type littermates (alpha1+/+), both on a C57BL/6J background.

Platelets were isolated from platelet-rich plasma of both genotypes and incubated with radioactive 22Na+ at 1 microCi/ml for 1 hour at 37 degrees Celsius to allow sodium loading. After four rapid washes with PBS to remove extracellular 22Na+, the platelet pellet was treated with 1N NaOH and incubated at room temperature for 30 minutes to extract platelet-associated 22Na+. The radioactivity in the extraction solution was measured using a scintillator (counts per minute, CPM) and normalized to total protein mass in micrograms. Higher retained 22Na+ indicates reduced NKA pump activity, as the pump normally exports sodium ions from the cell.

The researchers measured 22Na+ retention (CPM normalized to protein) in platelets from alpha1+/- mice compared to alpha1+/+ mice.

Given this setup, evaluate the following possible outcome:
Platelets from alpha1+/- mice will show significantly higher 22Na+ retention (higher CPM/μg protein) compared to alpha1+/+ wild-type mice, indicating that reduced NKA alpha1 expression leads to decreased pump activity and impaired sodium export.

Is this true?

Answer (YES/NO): NO